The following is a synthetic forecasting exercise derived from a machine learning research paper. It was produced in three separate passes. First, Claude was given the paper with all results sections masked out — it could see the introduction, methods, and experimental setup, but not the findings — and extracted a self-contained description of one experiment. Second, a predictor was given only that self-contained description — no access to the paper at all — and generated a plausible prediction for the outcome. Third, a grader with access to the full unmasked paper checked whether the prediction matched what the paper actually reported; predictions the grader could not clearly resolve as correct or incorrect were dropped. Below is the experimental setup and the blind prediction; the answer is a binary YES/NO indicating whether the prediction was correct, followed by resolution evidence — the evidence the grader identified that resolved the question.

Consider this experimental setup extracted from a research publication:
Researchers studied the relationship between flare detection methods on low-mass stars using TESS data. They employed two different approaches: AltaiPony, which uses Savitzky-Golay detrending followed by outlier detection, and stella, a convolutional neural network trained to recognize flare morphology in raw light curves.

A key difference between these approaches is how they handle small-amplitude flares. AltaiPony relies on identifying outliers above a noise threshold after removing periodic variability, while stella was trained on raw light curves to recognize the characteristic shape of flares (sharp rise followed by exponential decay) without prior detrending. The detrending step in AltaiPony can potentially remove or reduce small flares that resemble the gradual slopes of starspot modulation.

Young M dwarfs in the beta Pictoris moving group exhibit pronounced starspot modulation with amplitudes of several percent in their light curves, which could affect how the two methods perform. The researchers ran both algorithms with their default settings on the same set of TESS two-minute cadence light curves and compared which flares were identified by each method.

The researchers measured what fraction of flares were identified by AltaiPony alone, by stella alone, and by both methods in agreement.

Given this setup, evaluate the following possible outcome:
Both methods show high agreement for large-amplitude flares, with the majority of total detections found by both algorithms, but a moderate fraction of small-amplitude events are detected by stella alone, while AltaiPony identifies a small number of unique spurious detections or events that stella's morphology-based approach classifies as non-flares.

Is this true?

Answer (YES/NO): NO